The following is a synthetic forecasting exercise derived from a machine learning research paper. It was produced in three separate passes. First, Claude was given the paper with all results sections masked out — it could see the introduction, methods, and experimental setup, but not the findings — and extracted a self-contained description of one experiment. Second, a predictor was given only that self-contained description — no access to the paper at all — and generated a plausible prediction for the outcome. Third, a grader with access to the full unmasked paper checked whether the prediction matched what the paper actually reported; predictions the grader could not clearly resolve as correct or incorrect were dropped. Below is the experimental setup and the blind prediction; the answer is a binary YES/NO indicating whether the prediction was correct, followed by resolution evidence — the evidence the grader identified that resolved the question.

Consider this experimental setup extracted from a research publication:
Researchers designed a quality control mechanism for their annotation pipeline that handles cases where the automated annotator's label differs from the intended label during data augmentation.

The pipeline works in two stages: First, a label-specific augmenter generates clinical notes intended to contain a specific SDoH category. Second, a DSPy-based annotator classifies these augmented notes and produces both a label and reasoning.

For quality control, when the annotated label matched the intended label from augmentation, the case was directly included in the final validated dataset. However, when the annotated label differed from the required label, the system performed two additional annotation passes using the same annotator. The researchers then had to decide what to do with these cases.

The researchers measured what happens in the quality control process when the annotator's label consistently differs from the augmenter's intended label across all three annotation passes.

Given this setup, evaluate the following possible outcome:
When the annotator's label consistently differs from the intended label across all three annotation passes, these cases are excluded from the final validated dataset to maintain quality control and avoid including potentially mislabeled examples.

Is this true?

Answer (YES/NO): NO